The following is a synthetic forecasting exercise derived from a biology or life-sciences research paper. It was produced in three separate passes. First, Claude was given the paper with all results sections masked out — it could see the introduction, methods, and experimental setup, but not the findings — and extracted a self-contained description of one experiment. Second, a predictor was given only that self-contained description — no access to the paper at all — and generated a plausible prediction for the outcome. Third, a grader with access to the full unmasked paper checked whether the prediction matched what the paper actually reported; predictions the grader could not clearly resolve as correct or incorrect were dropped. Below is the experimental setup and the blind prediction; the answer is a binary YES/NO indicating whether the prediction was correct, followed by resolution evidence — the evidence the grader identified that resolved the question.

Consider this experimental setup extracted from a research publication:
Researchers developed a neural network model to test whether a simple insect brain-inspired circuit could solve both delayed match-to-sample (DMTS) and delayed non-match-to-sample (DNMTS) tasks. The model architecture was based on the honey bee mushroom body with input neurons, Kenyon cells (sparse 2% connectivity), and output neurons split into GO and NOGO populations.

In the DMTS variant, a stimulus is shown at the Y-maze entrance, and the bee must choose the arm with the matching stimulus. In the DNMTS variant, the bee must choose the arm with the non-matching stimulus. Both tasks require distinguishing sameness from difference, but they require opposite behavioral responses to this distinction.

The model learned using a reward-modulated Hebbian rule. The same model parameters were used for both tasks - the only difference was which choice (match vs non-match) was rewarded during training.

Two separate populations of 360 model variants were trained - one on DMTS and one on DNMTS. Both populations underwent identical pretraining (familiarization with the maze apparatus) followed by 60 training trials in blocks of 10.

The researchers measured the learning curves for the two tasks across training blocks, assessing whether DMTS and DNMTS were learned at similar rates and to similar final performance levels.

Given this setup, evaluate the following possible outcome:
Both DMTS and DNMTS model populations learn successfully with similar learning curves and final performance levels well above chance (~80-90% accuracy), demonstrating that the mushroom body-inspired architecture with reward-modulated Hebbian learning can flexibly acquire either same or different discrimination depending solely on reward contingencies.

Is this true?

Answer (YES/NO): NO